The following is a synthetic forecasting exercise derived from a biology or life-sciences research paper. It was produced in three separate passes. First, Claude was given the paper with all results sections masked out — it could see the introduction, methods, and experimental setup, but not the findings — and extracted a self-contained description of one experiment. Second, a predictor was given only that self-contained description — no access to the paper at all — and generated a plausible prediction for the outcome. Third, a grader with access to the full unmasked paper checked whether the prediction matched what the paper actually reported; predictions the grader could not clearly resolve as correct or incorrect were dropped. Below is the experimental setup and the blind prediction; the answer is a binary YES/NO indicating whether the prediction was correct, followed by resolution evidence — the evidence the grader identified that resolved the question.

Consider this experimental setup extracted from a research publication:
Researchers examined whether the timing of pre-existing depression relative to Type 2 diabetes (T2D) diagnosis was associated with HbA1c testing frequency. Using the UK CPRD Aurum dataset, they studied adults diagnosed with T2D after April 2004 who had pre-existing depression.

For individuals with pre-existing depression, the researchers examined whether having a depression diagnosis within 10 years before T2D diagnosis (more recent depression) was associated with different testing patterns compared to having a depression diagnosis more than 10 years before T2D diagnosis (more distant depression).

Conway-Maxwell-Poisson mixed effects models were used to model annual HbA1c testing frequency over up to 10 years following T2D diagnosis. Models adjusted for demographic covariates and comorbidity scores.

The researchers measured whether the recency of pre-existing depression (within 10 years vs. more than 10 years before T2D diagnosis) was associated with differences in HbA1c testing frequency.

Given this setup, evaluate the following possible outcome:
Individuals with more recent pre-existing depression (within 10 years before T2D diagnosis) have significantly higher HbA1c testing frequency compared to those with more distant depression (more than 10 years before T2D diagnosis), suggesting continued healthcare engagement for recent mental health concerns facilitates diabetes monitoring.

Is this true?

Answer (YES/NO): NO